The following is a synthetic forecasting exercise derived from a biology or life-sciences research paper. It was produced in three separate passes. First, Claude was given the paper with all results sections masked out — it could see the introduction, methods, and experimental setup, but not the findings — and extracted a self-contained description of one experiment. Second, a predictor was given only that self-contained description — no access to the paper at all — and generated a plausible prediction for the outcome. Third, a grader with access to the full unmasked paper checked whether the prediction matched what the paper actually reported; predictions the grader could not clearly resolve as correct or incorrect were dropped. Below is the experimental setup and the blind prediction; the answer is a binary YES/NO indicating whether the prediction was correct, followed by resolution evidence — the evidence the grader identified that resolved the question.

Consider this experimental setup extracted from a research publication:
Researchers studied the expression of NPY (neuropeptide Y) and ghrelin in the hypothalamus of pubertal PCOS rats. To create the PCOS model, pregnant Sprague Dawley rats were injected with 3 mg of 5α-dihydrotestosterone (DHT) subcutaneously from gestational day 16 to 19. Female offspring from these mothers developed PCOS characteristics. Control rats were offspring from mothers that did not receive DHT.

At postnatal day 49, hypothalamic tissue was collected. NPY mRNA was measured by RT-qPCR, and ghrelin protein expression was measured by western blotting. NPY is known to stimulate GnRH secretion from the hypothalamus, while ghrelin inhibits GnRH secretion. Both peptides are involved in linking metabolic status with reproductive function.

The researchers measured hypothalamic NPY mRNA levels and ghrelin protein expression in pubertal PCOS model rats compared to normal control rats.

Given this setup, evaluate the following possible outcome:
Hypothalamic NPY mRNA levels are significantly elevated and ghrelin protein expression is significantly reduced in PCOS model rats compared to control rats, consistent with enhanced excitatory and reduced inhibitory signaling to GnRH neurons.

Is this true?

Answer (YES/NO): YES